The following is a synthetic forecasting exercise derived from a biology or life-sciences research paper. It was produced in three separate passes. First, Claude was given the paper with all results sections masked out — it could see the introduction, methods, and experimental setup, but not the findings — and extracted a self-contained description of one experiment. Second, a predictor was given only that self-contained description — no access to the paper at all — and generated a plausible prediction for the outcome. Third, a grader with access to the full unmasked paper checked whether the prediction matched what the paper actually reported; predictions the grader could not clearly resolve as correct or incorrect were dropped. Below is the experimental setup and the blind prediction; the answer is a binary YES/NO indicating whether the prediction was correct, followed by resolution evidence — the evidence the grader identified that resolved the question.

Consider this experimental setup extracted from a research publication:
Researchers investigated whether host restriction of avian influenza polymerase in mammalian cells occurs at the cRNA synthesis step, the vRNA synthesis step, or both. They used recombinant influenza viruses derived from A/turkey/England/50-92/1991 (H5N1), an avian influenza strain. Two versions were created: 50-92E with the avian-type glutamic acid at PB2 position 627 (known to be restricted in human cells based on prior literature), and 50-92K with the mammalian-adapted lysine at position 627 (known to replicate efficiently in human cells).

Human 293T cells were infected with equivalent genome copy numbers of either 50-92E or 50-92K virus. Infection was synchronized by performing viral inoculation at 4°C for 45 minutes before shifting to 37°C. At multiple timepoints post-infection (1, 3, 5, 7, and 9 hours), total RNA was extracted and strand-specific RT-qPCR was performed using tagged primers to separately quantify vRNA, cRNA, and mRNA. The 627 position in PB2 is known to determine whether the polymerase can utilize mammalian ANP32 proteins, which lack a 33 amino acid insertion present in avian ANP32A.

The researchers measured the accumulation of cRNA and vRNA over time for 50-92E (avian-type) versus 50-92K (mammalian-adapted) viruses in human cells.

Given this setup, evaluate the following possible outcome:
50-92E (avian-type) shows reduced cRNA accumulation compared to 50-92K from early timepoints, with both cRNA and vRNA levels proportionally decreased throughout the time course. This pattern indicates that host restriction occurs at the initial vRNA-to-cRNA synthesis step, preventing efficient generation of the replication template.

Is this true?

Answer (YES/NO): NO